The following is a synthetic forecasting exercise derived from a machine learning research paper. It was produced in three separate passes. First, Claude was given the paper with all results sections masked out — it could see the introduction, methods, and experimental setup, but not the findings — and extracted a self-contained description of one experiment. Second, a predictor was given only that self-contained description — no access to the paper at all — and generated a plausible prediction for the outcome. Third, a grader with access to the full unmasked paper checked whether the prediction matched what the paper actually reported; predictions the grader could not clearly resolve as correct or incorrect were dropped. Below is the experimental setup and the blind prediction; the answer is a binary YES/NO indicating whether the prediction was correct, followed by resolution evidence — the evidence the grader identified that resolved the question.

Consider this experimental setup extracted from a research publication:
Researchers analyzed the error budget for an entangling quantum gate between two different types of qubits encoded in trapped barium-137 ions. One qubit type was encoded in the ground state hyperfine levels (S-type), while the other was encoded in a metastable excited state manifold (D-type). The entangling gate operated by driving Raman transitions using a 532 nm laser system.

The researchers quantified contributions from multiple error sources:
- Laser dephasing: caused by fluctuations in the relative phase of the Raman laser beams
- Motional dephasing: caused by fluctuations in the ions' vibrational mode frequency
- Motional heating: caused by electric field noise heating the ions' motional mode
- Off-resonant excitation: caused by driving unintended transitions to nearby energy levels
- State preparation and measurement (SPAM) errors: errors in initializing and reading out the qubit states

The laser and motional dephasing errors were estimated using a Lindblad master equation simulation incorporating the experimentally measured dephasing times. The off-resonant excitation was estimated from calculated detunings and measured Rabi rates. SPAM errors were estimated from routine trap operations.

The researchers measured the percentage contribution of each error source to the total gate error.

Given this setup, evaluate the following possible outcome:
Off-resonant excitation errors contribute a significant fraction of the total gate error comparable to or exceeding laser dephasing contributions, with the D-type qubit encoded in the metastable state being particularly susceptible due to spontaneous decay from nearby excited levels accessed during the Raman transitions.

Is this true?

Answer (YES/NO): NO